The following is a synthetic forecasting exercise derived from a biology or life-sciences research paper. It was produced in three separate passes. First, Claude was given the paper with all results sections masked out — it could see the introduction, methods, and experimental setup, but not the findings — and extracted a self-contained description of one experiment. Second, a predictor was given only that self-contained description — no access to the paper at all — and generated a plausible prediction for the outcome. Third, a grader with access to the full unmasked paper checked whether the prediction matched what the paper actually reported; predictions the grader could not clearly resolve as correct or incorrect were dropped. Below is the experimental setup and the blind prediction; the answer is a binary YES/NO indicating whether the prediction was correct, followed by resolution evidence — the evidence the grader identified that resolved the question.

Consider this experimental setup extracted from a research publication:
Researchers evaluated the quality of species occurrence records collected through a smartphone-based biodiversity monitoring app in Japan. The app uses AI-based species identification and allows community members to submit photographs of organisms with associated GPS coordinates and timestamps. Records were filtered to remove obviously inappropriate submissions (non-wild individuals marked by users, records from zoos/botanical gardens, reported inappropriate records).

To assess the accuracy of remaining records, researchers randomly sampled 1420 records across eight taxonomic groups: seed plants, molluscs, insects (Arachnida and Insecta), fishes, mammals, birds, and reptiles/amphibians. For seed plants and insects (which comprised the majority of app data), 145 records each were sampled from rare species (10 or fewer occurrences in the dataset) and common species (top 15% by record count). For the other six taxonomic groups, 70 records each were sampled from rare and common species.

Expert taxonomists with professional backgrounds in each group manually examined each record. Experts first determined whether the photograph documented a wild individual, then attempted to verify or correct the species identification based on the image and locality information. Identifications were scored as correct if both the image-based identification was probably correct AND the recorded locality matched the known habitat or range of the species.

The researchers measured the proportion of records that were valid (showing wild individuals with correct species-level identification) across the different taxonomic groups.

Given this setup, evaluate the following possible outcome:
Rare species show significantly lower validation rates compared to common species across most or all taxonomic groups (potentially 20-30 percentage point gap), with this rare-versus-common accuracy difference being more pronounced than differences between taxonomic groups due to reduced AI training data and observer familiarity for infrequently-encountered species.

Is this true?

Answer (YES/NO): NO